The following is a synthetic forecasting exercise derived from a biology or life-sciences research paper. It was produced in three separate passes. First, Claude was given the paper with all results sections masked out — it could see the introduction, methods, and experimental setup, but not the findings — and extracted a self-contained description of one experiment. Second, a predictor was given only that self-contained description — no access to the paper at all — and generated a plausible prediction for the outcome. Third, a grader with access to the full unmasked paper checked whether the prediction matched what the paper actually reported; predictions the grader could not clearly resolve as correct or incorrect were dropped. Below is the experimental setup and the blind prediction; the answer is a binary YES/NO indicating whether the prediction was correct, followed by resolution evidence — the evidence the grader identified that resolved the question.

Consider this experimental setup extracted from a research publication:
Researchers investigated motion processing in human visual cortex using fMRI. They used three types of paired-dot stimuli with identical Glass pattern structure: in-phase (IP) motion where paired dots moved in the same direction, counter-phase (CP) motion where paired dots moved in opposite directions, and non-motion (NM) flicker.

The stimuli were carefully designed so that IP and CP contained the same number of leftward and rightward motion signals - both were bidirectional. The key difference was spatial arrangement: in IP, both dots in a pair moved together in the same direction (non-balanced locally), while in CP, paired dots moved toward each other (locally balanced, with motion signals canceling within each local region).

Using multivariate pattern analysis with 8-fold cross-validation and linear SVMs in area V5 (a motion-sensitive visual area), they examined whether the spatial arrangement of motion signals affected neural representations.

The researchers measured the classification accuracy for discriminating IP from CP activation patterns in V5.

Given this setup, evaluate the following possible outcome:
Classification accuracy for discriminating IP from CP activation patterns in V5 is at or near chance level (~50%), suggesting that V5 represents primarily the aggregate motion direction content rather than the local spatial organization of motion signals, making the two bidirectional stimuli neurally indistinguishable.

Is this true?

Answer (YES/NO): NO